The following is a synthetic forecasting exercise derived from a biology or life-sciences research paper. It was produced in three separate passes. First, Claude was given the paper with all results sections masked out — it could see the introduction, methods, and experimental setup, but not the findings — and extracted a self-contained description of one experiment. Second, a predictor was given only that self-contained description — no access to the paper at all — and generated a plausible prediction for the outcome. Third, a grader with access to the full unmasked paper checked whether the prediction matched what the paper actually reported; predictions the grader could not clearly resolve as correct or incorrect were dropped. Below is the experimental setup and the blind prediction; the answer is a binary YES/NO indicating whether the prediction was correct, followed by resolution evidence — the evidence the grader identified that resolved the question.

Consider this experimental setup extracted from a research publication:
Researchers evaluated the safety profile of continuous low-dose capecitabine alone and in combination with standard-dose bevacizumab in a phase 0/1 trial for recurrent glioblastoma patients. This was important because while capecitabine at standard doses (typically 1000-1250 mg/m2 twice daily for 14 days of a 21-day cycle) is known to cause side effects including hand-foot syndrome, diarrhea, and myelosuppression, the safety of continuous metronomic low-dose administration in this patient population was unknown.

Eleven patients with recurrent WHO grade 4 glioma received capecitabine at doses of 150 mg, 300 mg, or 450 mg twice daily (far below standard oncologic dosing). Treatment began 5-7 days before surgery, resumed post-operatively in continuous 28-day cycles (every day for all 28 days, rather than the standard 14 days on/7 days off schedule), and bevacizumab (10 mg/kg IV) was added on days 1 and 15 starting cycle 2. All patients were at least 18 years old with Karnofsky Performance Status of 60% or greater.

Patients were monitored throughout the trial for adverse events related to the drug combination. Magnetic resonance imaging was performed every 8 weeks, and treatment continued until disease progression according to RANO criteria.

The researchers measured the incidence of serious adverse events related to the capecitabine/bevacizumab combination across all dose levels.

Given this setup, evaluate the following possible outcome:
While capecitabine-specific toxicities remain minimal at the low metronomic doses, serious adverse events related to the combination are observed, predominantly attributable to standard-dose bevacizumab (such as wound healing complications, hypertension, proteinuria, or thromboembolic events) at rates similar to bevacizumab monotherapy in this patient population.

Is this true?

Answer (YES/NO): NO